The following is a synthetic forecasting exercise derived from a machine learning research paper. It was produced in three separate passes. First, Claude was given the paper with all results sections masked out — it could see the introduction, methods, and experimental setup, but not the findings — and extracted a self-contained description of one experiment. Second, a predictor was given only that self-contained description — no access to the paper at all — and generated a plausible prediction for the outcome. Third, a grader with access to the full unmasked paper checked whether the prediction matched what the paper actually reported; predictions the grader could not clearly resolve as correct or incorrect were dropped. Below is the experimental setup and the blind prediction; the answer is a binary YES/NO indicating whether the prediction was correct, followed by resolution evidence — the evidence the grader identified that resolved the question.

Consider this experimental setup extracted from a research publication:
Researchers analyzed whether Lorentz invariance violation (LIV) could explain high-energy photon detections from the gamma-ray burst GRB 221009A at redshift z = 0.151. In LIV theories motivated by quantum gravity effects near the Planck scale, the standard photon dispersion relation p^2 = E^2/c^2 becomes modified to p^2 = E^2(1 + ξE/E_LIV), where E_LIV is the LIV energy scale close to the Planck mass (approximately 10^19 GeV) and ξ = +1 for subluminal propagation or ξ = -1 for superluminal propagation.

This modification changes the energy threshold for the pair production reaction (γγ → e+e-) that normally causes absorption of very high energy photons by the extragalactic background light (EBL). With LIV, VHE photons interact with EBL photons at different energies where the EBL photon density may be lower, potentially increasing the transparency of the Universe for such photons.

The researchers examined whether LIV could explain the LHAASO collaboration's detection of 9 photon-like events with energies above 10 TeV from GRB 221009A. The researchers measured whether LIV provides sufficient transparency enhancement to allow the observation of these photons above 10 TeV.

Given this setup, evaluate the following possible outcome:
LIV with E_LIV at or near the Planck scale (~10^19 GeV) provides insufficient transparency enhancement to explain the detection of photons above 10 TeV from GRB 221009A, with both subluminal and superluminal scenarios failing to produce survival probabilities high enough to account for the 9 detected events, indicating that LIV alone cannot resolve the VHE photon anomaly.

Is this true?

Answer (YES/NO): YES